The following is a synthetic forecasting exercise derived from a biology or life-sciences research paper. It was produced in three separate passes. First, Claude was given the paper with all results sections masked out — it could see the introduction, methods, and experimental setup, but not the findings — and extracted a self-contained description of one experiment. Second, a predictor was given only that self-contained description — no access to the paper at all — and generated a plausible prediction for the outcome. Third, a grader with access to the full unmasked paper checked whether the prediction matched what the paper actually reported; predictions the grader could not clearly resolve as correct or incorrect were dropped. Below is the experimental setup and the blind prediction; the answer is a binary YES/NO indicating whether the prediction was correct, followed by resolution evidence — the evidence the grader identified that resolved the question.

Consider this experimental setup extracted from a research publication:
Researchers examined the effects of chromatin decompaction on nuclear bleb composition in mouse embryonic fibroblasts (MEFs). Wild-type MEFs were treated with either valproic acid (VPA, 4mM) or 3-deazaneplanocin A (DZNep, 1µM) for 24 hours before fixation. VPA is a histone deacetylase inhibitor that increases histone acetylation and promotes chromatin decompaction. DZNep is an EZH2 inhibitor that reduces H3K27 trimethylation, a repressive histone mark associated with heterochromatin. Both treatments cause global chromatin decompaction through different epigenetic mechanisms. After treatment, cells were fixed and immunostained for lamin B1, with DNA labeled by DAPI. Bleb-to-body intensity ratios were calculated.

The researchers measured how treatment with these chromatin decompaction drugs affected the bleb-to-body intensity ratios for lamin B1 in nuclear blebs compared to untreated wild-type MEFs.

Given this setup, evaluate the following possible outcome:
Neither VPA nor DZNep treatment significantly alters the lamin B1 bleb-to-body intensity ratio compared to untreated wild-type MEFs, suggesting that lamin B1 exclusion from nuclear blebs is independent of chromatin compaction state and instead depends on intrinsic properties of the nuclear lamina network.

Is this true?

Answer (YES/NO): NO